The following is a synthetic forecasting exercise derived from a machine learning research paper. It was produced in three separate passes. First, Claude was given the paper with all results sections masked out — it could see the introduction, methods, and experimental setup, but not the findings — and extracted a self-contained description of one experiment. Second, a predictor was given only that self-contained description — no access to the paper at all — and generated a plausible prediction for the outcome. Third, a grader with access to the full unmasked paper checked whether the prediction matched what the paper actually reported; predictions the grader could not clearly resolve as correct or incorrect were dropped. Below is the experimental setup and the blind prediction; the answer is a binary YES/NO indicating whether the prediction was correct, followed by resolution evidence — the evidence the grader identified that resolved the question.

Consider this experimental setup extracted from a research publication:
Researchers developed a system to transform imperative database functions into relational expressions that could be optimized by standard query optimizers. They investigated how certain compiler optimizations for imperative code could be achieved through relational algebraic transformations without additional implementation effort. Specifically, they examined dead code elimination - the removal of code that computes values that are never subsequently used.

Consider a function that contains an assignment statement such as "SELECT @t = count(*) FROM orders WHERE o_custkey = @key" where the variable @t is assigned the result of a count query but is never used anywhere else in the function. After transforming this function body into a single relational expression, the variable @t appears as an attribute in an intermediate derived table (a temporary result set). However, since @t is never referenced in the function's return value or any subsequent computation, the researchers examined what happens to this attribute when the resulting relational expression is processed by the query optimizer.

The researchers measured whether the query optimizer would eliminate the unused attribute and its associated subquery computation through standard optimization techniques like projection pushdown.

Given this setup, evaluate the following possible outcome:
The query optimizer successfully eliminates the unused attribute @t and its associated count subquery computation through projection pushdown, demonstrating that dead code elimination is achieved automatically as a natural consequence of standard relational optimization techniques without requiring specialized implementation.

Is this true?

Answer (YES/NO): YES